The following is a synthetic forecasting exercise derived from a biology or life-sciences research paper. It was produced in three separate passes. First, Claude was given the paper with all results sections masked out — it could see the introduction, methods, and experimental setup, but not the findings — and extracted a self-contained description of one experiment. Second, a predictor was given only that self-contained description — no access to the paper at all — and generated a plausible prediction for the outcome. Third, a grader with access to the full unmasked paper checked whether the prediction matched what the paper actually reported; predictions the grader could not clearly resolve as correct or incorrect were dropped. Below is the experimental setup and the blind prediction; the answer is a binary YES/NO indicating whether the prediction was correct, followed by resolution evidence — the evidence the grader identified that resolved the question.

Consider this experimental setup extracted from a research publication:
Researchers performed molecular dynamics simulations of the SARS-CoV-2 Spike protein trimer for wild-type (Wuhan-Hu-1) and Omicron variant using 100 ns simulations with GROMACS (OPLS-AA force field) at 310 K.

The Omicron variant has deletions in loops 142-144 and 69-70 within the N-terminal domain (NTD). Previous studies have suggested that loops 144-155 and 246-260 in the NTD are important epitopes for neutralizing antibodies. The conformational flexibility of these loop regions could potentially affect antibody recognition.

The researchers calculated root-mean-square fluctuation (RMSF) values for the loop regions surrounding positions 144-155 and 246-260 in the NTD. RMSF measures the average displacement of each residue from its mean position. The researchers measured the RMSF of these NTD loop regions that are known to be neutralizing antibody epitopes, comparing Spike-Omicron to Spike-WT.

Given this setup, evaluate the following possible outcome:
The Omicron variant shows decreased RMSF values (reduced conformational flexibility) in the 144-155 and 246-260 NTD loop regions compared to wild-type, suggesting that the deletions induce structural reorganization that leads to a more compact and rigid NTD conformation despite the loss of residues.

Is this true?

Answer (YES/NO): NO